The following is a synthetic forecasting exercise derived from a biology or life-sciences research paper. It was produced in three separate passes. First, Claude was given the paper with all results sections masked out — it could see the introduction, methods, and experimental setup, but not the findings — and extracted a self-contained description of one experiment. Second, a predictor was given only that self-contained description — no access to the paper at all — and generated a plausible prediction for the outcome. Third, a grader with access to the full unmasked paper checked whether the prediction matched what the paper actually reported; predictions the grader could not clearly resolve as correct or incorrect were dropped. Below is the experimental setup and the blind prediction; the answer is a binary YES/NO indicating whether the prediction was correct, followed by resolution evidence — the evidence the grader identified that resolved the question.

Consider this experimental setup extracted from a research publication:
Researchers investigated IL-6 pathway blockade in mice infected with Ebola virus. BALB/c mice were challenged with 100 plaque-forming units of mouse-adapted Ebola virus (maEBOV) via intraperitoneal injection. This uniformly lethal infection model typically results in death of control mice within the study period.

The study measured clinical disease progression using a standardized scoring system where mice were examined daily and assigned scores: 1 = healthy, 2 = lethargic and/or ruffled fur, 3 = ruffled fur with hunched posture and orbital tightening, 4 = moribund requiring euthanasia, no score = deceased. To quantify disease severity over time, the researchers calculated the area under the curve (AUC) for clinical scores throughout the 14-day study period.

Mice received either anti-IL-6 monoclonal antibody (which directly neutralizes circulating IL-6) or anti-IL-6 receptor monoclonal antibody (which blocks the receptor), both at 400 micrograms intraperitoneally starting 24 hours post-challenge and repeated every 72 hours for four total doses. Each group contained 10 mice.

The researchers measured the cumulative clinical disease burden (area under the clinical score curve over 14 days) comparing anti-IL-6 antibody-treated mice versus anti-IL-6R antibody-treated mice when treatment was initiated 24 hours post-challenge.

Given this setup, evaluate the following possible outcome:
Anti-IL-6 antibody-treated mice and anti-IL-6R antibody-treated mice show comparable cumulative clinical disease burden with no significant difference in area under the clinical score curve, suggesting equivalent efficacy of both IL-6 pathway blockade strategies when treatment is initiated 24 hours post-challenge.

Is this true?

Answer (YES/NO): NO